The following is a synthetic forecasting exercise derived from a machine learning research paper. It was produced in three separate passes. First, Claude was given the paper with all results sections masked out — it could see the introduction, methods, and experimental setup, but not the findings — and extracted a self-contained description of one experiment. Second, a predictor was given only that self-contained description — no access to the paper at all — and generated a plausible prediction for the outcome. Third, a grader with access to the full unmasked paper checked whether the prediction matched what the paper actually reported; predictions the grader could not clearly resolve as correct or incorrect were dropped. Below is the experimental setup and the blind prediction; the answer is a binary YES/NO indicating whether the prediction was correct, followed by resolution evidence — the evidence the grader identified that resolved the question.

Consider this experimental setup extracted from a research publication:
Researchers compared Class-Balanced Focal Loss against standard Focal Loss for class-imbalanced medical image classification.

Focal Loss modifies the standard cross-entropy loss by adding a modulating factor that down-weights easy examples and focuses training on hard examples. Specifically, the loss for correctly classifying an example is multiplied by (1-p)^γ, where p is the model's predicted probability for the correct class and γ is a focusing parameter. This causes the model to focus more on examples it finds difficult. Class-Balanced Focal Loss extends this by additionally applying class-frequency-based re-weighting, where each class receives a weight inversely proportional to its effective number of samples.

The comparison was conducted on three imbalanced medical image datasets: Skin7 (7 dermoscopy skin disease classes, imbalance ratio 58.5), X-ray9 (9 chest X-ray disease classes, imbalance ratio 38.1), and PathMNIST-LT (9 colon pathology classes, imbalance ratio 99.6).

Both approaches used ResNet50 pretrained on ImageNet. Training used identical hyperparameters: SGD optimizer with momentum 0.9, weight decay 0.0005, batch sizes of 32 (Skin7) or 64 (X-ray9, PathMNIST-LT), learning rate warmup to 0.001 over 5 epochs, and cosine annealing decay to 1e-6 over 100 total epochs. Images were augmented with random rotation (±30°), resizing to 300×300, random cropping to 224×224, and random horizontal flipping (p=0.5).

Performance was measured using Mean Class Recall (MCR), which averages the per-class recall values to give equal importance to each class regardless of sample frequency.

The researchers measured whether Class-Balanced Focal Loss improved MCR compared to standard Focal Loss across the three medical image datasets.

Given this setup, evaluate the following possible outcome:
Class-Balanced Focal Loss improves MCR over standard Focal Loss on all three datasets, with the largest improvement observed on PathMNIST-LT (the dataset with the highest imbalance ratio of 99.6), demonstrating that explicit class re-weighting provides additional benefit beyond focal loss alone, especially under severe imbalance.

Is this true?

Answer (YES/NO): NO